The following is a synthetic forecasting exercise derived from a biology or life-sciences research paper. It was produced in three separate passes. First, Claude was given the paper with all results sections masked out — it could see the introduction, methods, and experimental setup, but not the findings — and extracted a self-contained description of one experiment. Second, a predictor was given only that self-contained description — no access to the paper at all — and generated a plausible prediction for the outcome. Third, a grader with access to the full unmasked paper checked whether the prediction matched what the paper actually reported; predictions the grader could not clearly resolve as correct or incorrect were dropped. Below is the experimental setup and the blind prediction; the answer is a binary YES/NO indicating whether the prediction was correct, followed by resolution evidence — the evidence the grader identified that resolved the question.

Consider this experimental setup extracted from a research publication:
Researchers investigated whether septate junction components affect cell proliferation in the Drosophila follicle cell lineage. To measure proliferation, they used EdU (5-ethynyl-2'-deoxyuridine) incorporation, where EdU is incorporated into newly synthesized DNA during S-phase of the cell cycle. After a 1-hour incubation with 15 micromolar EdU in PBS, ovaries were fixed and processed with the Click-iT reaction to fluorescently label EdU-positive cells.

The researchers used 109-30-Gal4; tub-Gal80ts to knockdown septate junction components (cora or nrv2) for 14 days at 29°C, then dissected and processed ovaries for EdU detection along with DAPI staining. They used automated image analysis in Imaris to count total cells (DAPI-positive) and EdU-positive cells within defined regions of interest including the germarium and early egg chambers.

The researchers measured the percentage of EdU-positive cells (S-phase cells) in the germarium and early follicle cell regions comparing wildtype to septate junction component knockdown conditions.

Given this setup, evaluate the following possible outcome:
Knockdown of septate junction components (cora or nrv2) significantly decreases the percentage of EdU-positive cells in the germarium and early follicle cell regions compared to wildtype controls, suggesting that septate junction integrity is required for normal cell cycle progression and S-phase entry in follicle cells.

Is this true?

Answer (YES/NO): YES